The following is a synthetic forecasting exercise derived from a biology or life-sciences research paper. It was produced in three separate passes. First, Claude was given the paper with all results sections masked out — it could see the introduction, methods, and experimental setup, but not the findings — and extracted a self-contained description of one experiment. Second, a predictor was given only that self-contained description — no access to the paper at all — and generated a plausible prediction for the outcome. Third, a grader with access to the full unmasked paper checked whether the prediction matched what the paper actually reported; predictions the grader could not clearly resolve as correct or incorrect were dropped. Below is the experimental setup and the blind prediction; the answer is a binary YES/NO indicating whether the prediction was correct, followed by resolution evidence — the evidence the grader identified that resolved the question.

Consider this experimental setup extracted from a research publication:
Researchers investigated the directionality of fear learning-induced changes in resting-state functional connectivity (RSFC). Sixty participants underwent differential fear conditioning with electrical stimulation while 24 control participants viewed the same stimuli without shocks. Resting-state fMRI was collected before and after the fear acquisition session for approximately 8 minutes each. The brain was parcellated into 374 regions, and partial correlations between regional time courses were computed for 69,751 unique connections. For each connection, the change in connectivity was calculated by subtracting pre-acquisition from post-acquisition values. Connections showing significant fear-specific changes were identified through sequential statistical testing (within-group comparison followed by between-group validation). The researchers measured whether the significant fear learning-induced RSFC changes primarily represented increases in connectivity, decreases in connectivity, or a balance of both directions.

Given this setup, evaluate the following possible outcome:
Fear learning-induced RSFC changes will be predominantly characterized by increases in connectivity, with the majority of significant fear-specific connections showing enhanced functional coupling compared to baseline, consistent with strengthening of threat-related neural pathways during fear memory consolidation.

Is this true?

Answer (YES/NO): YES